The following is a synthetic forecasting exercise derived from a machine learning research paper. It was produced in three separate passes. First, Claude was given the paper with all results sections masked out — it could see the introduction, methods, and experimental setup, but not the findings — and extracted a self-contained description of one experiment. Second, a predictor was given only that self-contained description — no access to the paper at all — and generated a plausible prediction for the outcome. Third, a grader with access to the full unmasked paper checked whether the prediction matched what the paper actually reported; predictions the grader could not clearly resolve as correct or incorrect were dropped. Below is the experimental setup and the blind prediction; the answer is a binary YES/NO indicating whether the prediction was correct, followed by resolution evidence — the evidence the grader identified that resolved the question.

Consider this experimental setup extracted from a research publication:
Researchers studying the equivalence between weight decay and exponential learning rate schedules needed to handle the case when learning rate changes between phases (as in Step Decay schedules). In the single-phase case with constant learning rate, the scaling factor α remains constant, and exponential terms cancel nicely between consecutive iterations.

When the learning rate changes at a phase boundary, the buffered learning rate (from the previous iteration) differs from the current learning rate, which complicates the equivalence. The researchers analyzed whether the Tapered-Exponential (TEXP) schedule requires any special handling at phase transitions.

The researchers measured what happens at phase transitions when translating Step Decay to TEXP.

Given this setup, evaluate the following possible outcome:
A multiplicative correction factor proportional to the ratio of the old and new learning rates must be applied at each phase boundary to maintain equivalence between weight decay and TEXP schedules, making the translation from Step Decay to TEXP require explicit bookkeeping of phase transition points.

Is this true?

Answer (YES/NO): NO